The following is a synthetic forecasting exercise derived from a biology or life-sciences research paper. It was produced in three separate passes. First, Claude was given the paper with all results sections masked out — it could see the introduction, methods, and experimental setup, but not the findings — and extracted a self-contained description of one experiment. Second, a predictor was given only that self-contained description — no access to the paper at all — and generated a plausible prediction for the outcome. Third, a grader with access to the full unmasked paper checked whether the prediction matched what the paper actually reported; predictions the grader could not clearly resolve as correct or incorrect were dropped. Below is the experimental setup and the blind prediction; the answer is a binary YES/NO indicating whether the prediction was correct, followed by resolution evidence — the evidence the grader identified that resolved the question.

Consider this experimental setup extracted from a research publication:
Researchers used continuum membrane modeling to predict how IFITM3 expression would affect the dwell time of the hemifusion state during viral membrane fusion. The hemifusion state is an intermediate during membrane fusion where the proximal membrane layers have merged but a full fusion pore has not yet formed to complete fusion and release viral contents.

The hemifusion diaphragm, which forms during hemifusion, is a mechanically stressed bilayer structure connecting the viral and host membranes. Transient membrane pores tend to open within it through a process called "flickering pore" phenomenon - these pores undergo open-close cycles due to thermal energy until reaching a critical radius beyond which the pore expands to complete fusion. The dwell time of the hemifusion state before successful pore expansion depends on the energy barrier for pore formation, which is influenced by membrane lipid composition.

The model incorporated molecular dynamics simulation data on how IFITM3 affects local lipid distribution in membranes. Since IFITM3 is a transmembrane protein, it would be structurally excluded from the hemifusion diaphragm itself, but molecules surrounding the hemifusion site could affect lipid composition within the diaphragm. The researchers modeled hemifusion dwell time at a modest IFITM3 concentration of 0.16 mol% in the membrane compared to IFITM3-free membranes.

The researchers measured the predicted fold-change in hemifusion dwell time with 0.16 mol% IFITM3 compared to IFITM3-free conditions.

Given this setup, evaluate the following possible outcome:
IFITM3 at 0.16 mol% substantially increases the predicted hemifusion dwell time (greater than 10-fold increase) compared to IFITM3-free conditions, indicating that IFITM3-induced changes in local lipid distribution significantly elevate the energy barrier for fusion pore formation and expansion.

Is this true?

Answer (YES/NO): YES